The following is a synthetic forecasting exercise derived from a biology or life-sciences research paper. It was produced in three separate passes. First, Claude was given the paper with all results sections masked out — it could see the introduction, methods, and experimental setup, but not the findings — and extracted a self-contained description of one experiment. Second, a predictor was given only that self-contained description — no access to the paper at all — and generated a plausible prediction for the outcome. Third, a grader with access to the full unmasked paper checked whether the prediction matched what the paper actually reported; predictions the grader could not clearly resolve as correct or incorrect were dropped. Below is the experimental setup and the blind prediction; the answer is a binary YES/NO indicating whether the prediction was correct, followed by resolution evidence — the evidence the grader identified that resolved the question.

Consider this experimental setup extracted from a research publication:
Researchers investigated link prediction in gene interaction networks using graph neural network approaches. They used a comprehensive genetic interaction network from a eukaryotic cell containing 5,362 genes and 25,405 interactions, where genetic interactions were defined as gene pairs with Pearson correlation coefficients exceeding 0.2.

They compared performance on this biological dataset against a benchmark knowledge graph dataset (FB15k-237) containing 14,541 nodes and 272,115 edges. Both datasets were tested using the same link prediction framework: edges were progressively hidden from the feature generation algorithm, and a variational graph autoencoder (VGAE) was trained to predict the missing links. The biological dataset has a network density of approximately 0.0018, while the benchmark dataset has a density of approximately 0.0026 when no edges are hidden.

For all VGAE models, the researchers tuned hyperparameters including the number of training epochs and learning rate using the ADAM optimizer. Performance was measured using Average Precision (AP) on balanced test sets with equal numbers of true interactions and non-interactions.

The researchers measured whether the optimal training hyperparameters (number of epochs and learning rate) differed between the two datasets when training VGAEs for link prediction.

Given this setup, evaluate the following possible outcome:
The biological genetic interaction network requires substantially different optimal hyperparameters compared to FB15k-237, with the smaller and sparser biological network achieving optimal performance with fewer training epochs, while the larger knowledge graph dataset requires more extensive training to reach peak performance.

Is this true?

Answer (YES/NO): NO